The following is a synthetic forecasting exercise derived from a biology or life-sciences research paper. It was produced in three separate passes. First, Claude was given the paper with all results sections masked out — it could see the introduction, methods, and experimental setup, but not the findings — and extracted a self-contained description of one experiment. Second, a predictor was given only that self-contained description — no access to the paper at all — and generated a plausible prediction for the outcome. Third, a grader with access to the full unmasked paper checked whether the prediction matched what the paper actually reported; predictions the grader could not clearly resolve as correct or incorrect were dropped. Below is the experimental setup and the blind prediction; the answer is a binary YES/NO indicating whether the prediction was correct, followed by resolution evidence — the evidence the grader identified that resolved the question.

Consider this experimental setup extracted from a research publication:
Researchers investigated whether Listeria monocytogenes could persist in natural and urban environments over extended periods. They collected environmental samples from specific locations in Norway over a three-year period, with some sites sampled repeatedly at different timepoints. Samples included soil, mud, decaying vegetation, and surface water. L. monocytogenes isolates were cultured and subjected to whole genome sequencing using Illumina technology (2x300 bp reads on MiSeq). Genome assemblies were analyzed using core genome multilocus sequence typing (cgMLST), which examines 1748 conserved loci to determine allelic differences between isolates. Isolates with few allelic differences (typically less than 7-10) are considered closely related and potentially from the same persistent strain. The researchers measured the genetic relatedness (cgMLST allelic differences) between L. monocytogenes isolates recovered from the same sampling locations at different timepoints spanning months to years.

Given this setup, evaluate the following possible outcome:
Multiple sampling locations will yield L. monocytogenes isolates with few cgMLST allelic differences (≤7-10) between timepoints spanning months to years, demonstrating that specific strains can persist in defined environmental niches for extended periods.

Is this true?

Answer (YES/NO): YES